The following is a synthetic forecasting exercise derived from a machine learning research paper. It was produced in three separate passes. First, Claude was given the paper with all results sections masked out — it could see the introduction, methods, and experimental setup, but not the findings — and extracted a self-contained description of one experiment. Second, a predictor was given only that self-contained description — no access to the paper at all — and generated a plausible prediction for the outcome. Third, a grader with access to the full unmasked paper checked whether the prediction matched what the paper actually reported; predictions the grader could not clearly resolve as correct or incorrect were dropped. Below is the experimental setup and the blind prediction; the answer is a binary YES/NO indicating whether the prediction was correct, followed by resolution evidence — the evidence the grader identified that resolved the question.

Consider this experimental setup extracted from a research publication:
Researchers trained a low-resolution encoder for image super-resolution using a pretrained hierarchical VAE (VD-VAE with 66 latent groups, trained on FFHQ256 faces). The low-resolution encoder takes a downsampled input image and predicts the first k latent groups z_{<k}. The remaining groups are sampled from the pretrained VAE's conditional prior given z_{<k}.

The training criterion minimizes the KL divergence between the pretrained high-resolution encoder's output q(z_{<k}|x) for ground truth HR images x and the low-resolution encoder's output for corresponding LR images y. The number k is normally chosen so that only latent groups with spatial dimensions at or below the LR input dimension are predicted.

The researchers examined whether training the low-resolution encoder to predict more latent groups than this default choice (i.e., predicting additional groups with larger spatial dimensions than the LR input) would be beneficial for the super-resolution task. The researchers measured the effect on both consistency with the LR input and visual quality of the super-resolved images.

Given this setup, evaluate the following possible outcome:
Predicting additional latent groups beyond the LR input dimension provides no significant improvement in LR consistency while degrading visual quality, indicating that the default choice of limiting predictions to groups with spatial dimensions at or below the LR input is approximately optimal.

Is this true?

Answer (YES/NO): NO